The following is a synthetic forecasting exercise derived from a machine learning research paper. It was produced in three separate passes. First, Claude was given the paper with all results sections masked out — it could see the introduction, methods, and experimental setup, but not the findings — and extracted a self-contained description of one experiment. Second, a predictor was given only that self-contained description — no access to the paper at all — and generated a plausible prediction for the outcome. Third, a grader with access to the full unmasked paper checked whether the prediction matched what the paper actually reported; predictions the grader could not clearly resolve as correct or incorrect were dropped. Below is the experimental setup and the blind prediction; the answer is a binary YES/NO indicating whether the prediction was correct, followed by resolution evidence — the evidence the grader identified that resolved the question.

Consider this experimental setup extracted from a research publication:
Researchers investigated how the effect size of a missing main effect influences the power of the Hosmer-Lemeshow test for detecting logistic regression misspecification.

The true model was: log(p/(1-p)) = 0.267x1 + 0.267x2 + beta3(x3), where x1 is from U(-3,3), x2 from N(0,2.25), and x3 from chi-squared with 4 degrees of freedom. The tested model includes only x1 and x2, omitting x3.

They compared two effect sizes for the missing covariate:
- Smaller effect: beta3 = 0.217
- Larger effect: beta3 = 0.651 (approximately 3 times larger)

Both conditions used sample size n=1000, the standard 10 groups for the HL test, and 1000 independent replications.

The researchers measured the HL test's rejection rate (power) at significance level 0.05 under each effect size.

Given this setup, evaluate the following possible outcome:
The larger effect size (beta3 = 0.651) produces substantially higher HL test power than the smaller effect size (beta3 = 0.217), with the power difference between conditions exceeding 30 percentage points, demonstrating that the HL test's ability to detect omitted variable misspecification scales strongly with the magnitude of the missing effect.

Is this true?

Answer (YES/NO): NO